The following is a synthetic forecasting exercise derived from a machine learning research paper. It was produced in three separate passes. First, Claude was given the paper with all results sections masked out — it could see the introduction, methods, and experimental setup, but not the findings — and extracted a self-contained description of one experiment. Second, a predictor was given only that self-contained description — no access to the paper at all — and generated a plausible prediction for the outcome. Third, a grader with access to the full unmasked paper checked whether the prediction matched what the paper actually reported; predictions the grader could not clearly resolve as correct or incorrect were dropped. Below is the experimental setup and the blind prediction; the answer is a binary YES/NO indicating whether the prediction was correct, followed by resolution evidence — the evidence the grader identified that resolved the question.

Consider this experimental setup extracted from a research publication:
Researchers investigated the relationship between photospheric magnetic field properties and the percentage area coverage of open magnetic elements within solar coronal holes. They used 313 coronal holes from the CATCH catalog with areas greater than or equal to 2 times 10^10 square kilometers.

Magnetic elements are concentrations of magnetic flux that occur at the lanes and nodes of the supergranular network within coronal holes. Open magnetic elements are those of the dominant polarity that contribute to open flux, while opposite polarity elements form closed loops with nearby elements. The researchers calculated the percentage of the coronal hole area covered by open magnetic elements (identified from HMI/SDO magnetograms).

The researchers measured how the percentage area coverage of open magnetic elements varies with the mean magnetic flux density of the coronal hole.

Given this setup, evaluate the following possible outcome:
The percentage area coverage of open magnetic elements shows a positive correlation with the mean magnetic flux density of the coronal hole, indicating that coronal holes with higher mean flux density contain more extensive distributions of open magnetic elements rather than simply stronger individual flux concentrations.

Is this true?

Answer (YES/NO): YES